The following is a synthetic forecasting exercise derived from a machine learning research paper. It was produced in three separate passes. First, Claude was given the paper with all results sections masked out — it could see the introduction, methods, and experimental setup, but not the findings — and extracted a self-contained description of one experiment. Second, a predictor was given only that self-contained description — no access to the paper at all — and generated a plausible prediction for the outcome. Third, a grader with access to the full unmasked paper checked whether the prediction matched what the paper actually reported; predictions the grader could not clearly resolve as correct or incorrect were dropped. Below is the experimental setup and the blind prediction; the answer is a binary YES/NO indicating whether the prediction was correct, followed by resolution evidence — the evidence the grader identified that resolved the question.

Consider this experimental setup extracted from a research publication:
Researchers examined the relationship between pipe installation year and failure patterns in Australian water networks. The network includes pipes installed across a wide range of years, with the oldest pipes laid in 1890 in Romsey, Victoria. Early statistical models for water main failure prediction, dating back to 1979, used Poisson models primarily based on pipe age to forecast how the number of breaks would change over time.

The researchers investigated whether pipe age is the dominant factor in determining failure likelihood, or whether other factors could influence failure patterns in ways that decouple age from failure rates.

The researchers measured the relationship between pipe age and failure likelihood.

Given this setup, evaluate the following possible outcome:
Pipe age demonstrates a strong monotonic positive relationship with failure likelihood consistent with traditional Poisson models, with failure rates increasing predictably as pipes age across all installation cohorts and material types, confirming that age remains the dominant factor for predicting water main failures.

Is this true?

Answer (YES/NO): NO